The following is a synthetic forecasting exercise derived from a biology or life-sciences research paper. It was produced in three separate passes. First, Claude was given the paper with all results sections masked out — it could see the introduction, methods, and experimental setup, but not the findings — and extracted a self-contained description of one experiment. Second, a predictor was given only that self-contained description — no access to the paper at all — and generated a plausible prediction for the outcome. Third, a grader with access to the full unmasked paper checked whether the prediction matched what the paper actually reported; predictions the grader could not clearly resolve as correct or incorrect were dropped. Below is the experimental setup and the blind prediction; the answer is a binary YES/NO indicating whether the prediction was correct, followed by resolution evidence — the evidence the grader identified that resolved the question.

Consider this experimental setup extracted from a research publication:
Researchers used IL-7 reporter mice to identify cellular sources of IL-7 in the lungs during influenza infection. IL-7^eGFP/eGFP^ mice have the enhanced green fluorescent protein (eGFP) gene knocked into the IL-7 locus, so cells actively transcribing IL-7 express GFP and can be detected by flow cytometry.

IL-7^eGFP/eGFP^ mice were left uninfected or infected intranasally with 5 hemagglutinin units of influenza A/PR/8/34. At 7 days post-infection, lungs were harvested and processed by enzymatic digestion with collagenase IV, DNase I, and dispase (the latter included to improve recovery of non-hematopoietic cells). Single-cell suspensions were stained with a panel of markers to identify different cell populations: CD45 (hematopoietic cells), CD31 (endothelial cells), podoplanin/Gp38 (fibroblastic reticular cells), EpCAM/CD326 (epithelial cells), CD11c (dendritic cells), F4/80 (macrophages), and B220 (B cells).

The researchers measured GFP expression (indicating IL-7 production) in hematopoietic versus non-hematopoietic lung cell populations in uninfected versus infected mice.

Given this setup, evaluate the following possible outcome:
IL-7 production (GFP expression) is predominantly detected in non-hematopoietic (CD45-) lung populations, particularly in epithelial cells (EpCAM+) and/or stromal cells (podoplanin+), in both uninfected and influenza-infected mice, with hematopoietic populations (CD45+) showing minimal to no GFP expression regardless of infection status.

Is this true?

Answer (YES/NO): NO